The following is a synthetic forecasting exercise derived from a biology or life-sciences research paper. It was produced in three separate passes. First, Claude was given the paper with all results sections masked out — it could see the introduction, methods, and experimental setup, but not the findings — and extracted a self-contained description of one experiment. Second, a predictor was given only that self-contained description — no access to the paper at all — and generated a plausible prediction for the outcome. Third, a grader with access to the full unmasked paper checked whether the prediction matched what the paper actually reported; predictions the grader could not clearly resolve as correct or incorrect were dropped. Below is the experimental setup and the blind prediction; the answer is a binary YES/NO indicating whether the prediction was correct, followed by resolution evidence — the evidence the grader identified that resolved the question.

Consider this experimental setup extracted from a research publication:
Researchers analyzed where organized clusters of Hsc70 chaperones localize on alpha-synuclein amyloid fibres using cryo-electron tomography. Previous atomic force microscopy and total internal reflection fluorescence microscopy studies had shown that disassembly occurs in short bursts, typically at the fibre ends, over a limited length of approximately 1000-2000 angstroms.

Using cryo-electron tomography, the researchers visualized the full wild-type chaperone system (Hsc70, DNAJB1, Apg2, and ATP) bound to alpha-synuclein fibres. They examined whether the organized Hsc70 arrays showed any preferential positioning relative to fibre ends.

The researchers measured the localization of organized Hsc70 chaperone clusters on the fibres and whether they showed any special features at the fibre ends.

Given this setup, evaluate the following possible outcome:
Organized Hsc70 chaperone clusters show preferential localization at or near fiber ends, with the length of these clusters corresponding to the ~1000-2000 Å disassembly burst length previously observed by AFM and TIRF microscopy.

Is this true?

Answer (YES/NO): NO